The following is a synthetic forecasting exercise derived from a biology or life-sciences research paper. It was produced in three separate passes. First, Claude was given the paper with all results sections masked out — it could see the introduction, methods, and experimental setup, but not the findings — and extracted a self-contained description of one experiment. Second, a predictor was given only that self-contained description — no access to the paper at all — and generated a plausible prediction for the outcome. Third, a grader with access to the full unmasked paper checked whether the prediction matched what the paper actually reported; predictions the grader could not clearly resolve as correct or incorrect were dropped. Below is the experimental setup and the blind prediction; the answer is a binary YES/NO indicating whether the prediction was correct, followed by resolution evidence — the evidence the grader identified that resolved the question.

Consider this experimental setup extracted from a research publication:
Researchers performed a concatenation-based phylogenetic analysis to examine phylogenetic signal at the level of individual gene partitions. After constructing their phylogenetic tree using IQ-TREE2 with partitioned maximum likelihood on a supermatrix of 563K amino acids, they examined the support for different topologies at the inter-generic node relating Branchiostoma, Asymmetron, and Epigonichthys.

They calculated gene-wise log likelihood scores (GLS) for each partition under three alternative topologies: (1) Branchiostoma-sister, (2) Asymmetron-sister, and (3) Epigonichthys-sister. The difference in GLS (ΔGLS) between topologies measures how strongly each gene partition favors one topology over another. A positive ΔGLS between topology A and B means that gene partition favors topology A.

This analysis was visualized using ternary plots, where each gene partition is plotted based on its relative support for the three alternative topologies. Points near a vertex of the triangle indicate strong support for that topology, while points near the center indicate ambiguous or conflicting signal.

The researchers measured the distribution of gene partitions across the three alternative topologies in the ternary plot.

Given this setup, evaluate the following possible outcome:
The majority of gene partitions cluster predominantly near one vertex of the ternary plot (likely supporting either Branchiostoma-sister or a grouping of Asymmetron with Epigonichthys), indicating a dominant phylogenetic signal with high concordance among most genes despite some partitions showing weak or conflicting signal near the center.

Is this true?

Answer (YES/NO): NO